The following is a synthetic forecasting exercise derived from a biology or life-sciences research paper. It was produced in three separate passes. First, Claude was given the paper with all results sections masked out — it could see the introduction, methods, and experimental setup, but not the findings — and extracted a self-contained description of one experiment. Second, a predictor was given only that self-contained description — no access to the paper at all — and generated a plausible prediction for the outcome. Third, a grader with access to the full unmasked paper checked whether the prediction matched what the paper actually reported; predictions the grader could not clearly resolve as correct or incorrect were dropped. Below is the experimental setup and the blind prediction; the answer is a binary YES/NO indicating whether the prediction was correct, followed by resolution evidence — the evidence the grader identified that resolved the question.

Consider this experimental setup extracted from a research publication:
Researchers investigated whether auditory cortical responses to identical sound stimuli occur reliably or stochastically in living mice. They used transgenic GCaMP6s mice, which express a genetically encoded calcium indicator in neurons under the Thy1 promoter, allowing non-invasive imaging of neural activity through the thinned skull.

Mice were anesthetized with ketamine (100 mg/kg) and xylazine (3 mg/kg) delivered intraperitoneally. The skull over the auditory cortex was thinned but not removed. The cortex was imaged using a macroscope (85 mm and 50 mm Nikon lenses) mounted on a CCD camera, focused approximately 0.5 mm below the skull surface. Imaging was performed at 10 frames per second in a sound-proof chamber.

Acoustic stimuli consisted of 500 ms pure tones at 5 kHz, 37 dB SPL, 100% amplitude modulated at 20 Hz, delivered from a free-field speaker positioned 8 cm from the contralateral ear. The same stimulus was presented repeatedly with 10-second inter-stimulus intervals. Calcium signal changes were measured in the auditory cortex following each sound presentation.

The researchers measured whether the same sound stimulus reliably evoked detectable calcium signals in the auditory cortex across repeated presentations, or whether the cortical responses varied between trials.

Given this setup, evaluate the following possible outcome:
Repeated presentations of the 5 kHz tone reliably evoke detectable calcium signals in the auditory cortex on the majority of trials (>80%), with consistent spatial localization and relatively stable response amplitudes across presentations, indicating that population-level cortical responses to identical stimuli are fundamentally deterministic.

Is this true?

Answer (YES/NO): NO